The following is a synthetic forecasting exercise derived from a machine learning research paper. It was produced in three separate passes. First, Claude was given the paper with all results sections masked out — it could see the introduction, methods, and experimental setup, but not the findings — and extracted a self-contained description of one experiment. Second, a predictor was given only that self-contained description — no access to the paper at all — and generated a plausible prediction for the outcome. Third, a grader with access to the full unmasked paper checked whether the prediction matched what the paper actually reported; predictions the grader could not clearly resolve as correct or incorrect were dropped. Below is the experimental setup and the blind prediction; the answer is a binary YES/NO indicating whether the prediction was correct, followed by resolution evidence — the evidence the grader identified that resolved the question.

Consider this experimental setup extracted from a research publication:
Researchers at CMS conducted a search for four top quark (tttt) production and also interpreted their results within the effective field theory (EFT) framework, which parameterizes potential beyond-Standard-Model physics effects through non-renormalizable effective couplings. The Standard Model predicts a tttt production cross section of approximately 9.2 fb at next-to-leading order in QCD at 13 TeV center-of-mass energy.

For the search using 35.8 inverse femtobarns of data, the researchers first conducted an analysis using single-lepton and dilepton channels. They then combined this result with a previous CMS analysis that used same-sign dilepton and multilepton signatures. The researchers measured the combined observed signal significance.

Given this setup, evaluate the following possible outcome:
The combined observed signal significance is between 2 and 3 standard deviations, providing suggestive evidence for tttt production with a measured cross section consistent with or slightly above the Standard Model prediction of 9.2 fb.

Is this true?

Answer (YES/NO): NO